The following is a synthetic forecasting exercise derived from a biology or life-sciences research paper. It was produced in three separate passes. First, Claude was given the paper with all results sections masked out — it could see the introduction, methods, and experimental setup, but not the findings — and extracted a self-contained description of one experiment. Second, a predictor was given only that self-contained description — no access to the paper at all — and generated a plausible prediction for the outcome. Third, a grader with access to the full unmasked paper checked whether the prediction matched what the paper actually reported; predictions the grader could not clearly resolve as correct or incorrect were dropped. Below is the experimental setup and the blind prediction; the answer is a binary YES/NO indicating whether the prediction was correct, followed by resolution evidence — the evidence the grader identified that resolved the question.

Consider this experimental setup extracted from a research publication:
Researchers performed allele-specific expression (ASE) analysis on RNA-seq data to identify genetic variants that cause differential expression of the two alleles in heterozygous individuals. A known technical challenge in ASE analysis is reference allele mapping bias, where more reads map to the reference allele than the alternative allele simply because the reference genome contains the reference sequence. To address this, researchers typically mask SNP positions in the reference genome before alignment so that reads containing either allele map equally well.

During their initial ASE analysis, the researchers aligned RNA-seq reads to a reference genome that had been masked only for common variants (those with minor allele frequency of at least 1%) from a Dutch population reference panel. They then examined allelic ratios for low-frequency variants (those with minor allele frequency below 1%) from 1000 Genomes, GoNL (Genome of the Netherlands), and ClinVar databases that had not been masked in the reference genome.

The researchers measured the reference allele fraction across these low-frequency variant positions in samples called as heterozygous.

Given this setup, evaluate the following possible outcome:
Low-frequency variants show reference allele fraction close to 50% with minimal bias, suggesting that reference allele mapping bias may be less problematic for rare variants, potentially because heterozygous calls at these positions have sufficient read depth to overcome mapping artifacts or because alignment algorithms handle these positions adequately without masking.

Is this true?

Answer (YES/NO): NO